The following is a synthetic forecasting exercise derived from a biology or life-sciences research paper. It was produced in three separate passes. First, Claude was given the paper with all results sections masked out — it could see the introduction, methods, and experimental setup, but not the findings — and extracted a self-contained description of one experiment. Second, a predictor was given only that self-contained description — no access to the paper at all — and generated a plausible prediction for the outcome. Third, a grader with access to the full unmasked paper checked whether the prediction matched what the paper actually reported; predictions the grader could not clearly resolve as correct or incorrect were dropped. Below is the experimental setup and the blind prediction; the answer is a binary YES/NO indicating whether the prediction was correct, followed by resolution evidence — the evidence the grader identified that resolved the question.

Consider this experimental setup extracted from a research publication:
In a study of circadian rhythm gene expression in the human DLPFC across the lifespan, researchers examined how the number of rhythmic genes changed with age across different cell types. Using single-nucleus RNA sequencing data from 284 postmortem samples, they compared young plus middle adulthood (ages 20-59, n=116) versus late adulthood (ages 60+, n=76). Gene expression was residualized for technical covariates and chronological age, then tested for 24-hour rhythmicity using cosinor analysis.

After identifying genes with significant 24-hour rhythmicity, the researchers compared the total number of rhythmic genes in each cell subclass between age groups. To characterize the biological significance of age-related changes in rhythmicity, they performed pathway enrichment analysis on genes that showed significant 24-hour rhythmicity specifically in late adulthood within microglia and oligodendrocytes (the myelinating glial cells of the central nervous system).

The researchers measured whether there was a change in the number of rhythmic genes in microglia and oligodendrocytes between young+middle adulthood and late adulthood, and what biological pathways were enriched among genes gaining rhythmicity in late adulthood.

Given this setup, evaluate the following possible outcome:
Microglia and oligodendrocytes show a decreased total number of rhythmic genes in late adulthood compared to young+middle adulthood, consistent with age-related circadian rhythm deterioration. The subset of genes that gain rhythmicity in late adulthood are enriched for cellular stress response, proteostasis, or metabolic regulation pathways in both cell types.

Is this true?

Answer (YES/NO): NO